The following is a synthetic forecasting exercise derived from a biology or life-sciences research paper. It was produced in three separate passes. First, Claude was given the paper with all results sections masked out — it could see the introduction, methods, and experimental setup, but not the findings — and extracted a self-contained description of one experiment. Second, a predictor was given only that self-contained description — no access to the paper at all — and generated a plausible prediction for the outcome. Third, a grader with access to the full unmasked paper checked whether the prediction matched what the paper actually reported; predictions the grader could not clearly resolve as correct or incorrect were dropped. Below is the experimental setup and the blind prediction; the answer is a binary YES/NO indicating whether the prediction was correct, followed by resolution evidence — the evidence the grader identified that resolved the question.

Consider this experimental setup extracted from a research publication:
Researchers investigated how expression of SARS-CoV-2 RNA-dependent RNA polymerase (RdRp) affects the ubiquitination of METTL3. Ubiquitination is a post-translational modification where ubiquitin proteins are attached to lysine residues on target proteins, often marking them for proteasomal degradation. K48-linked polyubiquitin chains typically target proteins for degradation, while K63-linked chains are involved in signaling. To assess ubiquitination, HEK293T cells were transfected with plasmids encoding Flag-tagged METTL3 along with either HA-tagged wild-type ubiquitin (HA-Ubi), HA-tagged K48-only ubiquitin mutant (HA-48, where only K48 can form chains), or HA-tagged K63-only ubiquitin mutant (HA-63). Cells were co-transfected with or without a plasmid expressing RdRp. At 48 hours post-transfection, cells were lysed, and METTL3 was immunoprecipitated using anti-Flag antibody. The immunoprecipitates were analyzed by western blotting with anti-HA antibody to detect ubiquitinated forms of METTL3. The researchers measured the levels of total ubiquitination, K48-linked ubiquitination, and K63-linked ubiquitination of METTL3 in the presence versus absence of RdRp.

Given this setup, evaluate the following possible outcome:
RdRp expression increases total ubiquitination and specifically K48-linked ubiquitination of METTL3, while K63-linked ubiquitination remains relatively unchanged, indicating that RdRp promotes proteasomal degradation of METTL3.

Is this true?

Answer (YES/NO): NO